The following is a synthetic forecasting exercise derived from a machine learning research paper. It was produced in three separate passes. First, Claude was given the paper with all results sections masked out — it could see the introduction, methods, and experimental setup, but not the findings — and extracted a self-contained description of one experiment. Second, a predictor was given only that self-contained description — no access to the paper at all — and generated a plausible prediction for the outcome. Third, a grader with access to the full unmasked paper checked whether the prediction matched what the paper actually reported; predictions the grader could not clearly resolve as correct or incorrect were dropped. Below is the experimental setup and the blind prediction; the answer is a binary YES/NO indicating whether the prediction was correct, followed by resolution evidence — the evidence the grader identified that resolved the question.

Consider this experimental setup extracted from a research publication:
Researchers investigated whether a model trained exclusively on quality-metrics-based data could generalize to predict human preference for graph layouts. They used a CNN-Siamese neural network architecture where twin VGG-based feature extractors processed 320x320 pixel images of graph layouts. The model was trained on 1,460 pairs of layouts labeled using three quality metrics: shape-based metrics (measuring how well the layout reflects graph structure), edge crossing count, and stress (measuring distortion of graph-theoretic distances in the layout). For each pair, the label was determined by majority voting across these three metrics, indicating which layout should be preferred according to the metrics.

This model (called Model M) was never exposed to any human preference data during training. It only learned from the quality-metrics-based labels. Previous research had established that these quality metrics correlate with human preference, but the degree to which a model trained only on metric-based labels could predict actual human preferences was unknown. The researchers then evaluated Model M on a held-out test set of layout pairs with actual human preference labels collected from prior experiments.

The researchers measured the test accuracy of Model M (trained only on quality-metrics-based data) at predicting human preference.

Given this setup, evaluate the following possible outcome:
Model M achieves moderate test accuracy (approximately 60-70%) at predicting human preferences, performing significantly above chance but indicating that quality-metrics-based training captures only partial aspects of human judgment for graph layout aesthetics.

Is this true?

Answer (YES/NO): NO